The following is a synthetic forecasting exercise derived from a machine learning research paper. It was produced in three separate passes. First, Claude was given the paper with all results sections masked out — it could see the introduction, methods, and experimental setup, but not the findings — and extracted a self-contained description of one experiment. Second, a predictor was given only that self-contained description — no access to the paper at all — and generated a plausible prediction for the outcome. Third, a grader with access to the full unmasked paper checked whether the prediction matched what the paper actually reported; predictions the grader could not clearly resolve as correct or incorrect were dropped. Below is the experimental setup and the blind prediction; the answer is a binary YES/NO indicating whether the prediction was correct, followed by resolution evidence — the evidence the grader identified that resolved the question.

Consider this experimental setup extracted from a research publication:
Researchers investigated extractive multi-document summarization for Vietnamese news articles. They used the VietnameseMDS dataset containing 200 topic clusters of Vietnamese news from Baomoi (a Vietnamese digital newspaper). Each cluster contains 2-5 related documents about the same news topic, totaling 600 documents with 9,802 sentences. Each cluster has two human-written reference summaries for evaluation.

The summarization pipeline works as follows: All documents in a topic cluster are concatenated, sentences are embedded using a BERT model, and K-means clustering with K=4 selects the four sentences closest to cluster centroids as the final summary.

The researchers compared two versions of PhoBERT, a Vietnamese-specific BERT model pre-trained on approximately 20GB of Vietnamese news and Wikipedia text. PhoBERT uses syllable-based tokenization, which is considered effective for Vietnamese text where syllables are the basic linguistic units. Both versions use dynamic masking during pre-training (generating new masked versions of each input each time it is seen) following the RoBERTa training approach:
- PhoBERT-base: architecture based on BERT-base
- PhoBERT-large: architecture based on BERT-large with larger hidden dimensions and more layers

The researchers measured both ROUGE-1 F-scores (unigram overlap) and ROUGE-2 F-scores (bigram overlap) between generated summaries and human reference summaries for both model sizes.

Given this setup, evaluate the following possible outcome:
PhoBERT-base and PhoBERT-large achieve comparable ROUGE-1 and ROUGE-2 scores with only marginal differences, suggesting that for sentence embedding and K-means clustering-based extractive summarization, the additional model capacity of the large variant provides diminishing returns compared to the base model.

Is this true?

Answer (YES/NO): YES